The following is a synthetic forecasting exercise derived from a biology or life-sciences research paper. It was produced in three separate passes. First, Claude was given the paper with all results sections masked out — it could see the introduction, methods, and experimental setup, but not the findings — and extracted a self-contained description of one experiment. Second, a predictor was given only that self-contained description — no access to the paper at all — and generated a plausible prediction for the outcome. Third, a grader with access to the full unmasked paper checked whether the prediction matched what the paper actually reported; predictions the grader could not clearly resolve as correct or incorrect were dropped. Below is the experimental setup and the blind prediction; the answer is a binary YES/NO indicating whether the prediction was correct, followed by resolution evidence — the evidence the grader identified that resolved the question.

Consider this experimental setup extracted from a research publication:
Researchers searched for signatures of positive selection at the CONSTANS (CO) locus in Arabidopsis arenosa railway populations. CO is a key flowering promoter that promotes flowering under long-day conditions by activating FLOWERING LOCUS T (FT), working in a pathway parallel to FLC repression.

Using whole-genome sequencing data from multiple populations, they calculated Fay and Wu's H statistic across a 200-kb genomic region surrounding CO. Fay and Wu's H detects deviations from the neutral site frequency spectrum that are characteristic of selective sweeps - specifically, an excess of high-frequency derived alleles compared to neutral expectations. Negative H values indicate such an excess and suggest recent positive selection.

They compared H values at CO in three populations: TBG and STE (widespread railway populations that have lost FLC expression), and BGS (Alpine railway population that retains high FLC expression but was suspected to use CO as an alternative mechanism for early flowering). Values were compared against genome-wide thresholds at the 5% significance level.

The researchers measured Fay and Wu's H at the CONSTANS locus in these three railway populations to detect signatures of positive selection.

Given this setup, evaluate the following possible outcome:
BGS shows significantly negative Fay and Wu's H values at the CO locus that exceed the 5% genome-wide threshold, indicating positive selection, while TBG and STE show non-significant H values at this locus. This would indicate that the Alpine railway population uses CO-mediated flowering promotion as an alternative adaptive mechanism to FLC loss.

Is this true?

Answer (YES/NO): NO